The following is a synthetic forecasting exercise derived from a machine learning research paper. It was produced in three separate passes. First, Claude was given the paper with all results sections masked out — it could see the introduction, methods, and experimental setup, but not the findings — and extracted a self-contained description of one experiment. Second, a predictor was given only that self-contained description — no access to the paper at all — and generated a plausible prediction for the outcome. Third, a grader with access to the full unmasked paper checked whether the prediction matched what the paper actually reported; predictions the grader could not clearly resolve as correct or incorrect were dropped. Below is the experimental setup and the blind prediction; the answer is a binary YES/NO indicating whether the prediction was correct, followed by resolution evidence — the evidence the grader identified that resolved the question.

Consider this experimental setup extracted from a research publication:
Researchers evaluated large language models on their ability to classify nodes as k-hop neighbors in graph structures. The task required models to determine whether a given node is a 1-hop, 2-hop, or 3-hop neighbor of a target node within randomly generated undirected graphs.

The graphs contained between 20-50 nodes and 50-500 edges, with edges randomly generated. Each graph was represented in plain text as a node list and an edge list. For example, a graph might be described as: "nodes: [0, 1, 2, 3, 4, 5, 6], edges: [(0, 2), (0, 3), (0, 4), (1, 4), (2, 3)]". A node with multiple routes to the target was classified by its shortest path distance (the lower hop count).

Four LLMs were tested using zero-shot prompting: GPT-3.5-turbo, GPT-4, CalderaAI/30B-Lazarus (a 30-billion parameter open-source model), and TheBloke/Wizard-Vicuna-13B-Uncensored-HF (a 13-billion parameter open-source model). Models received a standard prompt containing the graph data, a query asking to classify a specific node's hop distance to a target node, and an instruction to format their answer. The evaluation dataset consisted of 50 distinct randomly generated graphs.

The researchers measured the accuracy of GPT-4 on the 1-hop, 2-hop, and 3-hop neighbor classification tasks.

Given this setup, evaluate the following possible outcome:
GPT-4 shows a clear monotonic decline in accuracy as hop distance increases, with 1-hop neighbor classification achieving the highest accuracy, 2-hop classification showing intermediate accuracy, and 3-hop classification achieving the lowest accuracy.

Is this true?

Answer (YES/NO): YES